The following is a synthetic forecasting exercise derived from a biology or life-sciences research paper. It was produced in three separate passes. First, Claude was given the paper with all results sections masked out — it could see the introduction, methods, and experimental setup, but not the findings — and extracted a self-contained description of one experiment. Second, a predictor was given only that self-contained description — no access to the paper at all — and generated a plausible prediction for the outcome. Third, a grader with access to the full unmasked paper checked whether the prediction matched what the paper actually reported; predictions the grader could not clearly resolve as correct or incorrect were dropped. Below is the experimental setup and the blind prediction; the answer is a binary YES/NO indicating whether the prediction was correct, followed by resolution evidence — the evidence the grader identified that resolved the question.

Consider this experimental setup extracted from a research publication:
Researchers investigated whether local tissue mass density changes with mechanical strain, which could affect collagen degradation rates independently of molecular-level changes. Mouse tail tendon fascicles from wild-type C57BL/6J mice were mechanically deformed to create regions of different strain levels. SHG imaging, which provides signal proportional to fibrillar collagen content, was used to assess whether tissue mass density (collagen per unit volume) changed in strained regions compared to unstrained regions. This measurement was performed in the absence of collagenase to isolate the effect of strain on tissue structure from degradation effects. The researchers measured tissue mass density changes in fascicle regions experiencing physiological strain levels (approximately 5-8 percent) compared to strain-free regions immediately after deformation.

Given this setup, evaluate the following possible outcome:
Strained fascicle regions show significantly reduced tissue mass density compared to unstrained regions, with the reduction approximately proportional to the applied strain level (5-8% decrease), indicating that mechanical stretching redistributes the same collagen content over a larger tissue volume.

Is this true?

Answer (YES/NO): NO